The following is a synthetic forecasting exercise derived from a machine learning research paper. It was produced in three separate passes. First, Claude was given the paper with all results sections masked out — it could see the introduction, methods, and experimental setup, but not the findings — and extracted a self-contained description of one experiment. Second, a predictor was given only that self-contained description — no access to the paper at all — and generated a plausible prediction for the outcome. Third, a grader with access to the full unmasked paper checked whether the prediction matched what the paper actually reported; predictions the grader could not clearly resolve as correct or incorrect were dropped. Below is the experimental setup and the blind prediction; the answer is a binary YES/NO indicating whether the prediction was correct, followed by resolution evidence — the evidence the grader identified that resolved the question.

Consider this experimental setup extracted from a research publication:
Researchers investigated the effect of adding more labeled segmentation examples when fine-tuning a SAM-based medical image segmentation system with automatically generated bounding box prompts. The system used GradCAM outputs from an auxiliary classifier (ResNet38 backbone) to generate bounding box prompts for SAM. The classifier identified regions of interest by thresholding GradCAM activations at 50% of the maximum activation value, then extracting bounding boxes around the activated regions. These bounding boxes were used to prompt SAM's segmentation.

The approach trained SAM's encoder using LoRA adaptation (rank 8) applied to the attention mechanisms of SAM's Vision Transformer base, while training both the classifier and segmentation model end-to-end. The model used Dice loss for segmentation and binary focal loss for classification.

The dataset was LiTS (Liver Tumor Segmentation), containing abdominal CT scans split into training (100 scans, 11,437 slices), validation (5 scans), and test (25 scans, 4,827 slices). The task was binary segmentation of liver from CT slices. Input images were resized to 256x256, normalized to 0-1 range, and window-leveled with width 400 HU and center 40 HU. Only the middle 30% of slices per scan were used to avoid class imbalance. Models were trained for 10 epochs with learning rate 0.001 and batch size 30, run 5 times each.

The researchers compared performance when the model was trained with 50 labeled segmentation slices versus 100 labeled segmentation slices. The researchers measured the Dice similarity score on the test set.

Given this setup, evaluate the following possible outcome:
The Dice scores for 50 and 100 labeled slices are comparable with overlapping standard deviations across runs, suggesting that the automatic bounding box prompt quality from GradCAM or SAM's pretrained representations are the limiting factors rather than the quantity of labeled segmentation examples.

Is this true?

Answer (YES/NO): NO